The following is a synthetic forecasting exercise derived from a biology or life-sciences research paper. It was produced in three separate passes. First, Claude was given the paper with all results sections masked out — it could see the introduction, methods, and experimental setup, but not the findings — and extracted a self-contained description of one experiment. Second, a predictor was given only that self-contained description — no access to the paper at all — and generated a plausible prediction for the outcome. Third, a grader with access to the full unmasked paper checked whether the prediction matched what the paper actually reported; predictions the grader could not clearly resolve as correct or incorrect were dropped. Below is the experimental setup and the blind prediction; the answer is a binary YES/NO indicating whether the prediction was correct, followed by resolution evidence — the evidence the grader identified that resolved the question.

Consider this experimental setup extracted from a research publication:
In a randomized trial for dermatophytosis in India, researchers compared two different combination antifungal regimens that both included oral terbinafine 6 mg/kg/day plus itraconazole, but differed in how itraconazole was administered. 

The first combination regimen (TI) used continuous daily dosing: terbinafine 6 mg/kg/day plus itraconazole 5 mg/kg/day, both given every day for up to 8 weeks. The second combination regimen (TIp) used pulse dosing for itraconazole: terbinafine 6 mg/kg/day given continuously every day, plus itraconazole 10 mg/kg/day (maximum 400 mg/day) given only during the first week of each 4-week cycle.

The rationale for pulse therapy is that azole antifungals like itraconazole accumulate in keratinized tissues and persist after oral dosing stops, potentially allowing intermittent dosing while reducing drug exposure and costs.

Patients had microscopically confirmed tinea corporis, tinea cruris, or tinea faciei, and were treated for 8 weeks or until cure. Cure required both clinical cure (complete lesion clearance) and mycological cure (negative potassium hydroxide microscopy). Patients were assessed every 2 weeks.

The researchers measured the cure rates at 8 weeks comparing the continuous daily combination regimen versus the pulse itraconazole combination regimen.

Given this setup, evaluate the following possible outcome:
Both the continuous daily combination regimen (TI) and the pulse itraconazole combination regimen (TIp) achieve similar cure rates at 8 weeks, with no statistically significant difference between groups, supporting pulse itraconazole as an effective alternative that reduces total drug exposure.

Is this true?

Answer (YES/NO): YES